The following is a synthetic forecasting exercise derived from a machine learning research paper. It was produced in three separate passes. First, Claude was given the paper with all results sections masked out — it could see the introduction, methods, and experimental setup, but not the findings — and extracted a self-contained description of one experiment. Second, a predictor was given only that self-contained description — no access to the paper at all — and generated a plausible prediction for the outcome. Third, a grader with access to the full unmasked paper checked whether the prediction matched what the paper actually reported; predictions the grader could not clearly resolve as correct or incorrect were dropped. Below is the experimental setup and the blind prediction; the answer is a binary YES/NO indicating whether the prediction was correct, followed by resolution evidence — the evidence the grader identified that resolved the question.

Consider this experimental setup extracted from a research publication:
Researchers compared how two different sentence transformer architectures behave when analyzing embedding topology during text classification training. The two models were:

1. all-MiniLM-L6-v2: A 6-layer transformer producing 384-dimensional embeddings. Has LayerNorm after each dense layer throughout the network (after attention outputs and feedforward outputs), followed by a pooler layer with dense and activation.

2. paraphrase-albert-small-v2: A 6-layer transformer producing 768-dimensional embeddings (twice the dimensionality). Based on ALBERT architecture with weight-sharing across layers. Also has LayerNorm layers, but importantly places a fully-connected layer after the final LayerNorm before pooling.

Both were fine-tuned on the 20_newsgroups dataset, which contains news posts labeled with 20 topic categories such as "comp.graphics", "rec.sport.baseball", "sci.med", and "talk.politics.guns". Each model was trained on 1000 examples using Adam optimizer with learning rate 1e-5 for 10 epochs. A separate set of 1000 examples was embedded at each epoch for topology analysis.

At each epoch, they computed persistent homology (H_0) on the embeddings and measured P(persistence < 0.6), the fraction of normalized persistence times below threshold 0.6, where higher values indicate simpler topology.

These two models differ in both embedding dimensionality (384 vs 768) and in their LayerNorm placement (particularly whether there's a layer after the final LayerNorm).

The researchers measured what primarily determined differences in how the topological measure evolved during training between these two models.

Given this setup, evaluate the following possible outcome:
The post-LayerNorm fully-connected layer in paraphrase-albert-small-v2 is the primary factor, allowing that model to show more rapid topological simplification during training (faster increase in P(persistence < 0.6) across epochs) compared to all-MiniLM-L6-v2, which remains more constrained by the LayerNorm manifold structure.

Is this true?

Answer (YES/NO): NO